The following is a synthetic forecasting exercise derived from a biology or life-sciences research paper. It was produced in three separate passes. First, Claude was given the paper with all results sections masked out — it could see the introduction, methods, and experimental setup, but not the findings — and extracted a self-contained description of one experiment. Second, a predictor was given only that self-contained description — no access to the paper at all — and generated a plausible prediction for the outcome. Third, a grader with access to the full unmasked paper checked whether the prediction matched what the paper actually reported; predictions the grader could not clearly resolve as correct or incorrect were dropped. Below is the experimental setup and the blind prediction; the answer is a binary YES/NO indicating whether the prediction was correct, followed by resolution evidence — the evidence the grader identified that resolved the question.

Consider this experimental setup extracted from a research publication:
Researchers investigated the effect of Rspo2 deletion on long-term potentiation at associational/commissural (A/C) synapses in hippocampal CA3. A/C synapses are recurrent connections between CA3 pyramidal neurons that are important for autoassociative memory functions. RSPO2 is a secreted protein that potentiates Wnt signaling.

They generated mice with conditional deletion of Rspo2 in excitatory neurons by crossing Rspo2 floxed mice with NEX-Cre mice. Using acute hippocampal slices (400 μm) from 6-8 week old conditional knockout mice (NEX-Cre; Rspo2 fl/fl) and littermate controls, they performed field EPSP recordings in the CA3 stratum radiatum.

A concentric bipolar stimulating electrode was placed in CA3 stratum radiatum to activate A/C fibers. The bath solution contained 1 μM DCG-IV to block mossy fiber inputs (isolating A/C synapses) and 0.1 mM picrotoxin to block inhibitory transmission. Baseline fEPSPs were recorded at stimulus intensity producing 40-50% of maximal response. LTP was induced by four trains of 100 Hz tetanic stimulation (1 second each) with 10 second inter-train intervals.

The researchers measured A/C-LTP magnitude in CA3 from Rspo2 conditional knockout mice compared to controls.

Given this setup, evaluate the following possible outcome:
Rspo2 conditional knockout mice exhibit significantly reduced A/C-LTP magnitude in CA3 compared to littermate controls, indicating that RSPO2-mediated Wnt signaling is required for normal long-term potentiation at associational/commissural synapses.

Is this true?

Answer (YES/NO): YES